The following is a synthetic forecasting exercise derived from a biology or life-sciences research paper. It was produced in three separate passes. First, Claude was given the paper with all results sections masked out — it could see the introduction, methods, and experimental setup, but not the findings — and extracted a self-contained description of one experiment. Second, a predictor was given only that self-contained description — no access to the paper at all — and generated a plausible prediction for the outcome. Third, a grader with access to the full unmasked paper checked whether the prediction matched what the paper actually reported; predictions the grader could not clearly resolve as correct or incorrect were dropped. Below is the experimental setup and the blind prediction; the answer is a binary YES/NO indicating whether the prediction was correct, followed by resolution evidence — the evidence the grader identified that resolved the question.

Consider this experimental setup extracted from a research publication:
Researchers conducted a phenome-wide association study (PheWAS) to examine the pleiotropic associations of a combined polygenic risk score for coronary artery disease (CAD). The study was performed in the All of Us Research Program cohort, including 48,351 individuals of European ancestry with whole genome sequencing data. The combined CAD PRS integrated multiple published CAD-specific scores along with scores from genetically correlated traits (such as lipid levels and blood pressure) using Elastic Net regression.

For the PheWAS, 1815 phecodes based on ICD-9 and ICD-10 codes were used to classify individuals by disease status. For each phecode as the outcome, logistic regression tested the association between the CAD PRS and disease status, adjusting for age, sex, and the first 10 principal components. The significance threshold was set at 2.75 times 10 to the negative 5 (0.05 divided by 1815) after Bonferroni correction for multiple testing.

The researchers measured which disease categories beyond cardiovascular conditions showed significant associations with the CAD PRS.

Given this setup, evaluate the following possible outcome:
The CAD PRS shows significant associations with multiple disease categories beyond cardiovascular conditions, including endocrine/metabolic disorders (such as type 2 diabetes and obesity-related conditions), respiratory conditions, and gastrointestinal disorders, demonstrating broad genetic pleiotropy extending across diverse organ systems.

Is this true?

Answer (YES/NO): NO